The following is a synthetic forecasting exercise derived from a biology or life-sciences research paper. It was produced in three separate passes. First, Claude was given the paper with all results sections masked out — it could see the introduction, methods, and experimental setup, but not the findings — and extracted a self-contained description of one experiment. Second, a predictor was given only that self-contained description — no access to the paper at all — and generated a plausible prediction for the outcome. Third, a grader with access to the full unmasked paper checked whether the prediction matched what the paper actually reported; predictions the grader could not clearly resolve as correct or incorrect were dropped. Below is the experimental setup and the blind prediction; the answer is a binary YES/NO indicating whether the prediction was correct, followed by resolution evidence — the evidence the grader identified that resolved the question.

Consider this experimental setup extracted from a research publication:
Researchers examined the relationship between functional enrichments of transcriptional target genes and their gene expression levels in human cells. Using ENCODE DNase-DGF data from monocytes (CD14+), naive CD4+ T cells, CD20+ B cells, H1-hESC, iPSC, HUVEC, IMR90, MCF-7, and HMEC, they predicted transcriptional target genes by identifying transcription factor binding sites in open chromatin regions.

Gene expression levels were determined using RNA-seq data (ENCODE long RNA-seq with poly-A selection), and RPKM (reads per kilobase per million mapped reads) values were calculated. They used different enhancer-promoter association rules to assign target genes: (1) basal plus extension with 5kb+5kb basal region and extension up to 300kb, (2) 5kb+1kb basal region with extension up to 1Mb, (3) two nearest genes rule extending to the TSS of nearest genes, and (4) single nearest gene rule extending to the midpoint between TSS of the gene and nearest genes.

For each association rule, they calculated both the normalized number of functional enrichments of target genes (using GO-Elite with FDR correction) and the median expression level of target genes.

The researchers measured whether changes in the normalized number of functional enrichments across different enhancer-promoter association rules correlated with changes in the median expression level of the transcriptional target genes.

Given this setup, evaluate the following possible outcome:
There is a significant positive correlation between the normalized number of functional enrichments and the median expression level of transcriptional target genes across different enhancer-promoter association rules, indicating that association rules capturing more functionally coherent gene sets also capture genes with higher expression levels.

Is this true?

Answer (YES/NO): NO